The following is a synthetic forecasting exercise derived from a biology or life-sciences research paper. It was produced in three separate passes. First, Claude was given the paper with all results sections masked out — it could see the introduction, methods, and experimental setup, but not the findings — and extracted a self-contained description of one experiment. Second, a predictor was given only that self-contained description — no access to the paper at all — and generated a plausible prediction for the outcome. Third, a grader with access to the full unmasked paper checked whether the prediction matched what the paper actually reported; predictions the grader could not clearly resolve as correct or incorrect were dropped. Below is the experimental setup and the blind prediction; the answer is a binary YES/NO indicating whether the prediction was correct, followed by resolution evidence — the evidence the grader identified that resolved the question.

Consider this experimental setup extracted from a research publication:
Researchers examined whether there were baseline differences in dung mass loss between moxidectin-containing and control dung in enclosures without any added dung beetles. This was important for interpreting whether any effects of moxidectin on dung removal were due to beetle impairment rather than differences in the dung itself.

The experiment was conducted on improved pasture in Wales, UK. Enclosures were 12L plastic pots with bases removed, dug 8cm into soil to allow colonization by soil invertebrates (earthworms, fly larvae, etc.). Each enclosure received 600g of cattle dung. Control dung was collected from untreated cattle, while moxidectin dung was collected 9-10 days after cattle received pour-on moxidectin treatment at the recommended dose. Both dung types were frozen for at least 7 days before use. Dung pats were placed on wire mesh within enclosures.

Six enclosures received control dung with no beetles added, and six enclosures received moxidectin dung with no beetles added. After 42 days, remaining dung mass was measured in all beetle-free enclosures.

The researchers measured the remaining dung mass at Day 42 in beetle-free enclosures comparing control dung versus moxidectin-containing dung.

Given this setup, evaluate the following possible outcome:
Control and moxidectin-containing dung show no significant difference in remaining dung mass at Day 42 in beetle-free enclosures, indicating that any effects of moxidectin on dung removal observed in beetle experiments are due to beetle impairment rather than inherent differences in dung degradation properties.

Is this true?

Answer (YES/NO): NO